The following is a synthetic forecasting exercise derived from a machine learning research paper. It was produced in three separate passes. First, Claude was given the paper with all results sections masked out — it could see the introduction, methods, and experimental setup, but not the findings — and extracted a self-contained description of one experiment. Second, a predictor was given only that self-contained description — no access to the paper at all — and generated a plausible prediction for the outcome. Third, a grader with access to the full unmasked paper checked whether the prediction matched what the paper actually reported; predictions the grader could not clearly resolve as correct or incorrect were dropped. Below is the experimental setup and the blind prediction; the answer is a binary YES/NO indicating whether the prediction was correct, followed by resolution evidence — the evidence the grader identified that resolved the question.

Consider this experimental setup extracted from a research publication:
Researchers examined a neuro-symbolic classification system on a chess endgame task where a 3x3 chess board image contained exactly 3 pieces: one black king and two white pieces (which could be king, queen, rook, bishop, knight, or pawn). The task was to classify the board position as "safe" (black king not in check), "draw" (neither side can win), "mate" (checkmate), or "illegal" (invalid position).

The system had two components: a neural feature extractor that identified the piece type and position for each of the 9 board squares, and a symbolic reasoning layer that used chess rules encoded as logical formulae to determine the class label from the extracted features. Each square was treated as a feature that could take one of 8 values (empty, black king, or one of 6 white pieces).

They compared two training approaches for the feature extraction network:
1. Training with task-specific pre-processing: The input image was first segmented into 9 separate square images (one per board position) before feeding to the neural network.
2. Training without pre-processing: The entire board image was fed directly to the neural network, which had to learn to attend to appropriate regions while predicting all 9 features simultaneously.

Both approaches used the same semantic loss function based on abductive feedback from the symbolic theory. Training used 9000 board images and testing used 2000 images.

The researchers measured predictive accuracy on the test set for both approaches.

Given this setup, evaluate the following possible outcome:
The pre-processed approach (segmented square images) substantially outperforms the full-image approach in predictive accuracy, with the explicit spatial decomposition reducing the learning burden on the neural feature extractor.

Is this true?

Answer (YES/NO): YES